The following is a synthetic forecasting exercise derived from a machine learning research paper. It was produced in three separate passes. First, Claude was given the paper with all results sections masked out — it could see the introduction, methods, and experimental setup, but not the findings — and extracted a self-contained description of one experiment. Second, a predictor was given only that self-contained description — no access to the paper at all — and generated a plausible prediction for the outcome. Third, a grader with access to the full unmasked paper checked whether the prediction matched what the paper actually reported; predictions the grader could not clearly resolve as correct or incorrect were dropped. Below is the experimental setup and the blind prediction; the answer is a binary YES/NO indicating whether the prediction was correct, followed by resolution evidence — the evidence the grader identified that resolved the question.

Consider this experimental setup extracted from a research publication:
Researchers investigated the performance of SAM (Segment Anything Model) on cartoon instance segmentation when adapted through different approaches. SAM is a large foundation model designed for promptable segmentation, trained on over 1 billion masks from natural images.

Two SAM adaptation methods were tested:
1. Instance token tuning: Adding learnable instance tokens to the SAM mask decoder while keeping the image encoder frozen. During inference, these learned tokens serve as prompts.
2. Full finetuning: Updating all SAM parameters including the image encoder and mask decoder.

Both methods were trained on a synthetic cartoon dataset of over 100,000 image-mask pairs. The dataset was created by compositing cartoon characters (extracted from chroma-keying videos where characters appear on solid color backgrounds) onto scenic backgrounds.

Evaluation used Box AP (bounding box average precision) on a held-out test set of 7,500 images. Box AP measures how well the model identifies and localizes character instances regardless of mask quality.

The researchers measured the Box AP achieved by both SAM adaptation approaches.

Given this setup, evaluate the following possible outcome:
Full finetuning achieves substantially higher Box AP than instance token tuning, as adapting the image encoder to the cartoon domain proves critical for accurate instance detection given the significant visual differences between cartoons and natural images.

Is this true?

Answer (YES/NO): NO